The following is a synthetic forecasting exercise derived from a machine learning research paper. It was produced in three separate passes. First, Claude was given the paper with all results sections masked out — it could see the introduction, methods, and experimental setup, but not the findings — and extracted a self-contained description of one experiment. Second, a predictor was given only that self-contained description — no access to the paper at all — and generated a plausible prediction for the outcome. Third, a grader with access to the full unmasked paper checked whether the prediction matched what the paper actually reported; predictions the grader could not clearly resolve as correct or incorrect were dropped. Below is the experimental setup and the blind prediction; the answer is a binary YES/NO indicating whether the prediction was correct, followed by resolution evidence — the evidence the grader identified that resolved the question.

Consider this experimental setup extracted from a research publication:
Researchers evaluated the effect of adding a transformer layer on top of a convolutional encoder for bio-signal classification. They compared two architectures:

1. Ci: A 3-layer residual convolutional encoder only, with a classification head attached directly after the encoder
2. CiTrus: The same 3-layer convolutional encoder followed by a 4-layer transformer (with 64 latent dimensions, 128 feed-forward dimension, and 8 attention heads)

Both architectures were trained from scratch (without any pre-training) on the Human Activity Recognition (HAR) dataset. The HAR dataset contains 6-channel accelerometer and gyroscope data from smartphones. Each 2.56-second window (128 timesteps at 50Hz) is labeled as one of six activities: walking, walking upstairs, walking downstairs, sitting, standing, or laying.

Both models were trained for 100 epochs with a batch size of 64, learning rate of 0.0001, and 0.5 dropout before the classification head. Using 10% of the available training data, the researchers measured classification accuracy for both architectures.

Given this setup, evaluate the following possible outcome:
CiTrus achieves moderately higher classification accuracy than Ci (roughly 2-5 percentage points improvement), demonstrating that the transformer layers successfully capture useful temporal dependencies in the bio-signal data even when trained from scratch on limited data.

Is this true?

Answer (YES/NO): NO